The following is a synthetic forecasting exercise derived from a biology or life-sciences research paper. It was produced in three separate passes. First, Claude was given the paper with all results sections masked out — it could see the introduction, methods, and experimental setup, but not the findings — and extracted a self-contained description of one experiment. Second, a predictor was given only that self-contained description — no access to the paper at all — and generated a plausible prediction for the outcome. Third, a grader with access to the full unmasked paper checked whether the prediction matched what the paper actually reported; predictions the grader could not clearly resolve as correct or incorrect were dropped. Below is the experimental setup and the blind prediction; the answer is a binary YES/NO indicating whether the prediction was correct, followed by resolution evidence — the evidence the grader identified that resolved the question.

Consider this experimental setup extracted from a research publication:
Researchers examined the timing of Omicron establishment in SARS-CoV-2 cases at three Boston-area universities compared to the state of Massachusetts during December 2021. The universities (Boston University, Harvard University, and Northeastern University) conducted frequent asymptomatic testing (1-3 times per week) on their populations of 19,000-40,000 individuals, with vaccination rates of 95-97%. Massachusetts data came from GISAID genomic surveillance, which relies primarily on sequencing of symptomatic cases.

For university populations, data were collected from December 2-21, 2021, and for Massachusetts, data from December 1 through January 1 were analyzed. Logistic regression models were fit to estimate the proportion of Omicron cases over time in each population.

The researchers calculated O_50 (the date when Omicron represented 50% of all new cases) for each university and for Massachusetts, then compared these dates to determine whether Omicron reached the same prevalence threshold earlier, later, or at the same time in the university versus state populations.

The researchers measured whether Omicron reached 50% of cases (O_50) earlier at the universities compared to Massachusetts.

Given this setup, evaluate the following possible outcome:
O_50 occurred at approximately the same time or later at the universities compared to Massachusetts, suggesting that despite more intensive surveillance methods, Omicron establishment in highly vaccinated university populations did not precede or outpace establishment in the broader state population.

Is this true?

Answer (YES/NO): NO